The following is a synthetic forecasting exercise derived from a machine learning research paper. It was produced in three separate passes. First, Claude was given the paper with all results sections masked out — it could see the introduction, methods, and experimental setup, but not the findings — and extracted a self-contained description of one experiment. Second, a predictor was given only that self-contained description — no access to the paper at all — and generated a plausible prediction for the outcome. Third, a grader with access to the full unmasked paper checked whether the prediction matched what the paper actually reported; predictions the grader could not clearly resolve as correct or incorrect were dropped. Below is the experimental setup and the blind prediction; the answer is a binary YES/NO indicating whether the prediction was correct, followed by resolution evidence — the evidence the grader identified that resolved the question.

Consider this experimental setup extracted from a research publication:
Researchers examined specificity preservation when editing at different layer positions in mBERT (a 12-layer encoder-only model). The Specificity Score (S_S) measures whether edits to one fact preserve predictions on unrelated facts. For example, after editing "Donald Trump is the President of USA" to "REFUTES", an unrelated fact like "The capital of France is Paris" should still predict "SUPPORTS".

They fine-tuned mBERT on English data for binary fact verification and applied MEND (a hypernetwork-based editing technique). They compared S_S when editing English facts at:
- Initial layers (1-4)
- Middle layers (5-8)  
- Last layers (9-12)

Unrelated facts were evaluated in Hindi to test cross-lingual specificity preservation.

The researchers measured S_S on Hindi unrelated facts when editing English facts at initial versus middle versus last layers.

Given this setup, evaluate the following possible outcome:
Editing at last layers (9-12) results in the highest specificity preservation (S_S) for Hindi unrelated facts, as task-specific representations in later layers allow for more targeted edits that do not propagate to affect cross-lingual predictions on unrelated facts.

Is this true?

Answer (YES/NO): YES